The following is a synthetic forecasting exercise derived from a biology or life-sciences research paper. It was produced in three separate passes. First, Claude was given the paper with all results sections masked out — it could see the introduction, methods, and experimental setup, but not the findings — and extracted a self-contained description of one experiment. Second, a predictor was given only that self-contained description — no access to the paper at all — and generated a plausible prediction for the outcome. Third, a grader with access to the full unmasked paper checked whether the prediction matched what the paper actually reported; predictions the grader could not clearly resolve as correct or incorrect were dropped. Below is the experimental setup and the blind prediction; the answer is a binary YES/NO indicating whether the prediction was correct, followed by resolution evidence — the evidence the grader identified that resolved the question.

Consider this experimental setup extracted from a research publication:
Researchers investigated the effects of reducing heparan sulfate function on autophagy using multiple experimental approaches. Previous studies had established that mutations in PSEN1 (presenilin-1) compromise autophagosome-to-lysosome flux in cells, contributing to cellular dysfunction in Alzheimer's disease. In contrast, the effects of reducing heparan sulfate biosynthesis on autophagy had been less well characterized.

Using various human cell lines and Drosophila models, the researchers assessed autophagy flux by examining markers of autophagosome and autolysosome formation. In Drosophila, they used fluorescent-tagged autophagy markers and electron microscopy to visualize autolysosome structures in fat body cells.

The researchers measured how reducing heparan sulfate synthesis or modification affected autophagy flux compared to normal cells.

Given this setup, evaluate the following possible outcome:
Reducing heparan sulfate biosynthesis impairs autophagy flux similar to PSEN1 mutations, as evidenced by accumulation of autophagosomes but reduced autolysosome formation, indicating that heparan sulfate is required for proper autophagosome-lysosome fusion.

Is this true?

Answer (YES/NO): NO